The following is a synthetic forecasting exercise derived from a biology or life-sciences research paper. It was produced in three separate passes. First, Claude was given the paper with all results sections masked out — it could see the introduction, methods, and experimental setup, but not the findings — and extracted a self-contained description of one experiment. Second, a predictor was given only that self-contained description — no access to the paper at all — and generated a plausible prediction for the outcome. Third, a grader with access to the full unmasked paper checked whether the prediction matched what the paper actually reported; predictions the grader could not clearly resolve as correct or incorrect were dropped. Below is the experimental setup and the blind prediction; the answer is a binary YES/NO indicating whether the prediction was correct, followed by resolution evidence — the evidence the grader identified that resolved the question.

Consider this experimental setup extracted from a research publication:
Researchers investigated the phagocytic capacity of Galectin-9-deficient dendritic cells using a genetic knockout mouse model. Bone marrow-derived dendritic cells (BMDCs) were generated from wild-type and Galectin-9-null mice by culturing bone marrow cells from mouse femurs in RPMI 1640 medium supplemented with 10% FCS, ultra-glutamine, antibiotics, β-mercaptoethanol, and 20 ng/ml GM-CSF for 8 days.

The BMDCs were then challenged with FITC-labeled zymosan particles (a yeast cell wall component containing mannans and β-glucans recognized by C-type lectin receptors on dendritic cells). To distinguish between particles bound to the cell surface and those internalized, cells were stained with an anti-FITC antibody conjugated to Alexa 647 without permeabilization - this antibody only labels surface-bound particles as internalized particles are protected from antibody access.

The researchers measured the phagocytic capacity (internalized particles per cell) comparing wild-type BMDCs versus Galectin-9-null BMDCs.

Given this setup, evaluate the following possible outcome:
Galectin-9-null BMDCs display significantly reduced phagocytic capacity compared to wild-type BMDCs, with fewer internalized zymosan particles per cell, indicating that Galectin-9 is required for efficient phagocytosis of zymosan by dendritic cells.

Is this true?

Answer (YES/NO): YES